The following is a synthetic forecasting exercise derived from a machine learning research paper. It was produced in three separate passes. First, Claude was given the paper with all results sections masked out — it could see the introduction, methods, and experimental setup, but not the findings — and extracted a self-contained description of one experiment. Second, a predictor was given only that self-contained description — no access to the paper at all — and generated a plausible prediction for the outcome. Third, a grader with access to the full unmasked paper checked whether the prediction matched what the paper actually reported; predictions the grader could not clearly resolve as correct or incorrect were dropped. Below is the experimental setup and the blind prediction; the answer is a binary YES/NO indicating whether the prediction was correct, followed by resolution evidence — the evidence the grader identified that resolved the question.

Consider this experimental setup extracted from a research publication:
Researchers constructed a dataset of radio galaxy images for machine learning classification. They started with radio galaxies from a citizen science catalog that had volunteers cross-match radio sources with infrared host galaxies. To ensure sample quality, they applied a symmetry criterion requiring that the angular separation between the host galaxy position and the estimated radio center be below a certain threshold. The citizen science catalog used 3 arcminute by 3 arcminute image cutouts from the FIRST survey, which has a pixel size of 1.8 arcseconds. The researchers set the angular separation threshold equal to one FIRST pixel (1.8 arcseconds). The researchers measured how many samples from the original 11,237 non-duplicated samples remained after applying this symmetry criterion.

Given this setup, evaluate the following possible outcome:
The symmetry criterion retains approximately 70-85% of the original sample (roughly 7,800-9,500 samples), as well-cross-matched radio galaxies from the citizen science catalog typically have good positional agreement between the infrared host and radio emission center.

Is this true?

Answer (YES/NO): NO